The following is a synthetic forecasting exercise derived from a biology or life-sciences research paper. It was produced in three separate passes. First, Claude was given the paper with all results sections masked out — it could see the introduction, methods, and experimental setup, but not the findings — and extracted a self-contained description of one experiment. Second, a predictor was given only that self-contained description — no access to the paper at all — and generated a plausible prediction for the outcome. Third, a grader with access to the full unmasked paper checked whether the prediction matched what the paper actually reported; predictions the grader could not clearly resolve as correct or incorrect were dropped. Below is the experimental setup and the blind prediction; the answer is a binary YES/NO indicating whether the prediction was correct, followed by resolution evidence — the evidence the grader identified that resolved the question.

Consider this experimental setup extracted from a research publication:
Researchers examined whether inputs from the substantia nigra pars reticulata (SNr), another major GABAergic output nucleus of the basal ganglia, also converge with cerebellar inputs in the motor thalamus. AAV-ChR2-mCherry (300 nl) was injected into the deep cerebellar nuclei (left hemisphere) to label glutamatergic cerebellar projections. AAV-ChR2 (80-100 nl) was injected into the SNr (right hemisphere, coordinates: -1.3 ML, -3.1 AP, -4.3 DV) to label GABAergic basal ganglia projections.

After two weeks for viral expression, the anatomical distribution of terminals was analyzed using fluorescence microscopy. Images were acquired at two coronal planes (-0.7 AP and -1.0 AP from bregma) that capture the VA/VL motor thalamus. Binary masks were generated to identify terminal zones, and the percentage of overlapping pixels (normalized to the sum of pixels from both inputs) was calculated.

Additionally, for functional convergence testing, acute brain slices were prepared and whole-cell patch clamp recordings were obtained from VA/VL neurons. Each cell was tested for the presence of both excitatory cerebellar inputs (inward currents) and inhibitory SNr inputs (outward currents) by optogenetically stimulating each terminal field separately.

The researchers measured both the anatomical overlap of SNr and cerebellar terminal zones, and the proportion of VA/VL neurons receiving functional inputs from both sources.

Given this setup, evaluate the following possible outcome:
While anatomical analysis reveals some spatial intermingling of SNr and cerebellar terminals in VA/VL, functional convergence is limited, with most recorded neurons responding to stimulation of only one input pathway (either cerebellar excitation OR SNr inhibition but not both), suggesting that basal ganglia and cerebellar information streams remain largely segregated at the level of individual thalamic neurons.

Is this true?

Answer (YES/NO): NO